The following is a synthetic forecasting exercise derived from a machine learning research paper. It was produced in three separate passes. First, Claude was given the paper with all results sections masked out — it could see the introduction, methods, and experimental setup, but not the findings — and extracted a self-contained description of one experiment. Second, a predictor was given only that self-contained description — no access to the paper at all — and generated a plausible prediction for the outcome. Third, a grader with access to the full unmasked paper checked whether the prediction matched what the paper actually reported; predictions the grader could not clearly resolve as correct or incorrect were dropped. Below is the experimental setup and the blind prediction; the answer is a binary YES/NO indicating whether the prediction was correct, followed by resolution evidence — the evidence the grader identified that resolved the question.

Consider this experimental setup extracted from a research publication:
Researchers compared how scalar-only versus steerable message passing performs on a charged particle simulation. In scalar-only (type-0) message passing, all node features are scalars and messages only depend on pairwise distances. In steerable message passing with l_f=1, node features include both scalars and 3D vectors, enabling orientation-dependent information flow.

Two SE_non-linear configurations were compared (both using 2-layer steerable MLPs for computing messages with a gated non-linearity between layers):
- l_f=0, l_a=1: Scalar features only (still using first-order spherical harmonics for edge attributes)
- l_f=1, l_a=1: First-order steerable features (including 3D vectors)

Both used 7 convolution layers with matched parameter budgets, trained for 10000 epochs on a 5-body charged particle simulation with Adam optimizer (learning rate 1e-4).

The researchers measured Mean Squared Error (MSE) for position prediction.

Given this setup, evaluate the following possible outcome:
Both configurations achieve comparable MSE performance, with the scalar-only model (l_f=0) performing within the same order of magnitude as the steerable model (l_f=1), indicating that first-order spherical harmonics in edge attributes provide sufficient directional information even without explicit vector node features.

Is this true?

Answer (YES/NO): NO